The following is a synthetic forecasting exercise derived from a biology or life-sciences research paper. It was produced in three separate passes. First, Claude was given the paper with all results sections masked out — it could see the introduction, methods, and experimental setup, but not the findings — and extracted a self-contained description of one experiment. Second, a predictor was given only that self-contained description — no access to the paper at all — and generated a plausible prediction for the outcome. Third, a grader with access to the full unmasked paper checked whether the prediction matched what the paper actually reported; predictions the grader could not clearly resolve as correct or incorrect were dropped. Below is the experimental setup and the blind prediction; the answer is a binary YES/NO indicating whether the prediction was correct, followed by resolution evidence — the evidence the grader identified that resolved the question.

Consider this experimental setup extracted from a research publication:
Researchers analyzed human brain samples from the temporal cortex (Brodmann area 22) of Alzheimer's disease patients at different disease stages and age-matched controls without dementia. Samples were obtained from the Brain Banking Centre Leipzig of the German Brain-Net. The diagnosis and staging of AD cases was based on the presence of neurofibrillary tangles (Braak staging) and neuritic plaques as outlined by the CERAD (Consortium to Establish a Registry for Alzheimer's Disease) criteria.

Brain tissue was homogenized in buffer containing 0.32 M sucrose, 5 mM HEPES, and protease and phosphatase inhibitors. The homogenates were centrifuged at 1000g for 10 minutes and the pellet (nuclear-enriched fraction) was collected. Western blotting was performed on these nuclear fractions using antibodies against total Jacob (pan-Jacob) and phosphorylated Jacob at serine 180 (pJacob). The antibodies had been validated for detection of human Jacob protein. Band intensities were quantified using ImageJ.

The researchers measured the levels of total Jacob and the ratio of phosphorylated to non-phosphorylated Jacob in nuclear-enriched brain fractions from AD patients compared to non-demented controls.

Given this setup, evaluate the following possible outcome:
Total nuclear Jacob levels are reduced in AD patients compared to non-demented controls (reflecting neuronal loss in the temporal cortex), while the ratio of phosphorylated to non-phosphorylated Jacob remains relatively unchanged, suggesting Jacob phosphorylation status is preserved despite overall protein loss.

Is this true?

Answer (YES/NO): NO